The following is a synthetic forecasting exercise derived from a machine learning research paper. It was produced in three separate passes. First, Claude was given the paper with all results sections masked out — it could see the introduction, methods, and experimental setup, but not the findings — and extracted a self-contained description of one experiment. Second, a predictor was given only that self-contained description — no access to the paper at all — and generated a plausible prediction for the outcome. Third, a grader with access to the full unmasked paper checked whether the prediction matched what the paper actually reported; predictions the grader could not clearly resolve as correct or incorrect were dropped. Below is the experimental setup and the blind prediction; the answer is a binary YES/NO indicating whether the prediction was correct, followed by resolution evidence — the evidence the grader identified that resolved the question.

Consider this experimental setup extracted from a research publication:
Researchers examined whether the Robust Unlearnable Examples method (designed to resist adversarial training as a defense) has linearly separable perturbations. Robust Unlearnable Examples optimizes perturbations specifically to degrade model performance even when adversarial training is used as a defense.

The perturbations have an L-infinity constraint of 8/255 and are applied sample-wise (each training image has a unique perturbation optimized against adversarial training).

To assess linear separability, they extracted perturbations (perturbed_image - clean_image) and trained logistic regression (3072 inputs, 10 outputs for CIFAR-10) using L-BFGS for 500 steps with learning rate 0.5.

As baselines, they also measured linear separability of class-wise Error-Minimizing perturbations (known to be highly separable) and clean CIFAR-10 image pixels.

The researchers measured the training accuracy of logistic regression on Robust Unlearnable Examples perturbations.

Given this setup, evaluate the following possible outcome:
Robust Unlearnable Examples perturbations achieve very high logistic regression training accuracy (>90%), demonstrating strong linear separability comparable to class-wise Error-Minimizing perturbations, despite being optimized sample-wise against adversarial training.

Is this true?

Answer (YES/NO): YES